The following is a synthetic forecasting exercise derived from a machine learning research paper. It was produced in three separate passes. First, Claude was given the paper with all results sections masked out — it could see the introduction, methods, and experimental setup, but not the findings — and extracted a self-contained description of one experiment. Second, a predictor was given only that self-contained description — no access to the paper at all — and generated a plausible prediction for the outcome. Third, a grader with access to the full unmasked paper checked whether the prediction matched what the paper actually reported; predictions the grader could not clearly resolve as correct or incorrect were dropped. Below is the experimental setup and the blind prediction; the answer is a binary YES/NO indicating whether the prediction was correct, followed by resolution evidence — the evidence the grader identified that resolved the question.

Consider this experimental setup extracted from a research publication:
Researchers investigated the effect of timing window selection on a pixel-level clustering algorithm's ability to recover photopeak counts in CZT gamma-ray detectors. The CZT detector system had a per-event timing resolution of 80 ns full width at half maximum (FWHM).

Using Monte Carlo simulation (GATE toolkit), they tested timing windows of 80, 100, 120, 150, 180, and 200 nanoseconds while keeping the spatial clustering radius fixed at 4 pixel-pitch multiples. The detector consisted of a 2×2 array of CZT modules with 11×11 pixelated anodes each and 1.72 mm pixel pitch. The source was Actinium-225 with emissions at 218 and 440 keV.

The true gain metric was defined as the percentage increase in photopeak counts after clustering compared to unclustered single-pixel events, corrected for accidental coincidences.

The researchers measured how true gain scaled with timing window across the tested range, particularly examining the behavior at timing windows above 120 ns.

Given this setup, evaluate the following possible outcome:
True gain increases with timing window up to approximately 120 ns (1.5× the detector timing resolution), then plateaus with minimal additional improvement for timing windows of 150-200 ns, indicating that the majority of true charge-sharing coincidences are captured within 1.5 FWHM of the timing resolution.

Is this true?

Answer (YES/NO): YES